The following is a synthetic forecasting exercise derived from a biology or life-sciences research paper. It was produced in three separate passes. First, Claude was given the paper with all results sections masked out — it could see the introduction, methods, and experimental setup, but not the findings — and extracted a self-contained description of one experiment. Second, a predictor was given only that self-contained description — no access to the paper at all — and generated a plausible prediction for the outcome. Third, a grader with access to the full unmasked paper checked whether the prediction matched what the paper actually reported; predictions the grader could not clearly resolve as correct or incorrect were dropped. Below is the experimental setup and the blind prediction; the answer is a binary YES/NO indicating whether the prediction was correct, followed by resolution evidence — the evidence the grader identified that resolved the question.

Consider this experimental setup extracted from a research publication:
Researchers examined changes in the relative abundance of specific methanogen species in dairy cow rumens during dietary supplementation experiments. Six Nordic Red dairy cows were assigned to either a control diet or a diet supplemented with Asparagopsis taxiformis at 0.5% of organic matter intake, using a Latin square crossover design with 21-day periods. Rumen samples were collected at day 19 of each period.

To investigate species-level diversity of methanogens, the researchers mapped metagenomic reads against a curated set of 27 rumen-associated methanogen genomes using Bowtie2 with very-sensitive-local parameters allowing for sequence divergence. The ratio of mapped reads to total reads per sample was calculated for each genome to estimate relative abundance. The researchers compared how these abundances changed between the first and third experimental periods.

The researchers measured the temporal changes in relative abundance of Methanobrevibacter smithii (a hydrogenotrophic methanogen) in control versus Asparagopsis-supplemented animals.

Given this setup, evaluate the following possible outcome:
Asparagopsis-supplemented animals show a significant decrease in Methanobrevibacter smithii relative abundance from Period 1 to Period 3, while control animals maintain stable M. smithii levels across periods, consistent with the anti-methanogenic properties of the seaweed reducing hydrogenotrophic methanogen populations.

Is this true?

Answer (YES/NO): NO